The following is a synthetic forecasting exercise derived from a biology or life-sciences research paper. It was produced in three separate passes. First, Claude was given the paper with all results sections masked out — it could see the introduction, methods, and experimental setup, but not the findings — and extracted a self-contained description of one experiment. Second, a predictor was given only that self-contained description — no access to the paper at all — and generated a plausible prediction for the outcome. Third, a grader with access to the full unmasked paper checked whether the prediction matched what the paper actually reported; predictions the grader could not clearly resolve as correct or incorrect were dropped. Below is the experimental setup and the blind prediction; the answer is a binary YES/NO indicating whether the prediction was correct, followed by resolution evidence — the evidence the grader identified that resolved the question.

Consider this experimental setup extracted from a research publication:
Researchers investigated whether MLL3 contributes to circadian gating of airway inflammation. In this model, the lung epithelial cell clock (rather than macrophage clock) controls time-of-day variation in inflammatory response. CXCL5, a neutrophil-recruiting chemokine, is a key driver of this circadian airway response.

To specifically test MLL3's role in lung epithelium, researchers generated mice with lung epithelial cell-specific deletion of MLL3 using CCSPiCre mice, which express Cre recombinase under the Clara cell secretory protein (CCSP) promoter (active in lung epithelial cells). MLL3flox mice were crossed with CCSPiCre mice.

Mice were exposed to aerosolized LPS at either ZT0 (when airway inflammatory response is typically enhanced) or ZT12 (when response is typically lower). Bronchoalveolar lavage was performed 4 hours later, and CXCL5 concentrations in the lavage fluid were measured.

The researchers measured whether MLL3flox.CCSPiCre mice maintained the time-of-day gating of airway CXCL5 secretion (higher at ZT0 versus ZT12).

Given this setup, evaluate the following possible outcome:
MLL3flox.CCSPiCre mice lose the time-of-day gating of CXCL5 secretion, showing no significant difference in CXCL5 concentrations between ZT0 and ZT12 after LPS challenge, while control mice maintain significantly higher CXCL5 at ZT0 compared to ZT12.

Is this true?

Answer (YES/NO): NO